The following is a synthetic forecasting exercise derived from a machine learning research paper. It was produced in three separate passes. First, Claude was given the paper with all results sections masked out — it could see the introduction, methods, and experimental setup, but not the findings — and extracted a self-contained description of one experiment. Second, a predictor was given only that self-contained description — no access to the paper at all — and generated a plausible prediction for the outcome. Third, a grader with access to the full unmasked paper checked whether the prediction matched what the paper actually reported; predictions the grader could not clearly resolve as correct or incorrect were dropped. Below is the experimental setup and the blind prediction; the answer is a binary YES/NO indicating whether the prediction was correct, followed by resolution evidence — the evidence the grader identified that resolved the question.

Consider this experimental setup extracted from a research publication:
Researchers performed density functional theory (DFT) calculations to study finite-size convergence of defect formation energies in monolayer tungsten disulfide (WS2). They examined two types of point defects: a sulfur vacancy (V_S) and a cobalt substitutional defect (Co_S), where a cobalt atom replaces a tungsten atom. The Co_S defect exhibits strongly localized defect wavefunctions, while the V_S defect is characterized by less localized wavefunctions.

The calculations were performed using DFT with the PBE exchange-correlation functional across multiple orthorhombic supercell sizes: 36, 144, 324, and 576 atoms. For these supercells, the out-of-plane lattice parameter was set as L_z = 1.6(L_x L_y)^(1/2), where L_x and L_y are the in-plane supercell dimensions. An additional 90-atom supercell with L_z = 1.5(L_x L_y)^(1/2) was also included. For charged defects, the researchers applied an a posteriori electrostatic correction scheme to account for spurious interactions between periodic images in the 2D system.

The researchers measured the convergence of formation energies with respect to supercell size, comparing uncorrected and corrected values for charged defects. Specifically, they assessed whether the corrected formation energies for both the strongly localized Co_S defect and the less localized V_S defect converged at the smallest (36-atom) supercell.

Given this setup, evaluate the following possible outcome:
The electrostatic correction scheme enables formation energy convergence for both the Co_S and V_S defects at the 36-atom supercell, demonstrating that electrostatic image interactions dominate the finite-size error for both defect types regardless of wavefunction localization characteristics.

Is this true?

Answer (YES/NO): YES